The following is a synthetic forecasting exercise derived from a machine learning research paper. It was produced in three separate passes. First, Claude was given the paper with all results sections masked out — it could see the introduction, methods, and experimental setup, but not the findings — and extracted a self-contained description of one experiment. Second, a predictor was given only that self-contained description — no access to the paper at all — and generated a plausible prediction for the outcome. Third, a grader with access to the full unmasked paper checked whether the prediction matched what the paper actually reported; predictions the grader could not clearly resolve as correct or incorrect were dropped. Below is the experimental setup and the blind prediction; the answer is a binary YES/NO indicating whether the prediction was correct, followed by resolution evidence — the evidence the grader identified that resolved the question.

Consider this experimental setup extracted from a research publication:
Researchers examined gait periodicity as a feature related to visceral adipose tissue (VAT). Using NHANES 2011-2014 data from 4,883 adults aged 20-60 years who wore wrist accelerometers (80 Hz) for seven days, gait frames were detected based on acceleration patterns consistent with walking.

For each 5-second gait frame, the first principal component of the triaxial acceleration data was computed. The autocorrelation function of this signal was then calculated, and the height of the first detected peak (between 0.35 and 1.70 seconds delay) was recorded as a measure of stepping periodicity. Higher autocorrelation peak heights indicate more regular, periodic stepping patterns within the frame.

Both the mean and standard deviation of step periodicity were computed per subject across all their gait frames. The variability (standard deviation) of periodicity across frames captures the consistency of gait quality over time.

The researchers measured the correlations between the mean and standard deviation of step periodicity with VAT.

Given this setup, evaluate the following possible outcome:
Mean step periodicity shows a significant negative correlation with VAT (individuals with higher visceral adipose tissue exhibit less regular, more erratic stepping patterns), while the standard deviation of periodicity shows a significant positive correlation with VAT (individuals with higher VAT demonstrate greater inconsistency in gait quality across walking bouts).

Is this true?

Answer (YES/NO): NO